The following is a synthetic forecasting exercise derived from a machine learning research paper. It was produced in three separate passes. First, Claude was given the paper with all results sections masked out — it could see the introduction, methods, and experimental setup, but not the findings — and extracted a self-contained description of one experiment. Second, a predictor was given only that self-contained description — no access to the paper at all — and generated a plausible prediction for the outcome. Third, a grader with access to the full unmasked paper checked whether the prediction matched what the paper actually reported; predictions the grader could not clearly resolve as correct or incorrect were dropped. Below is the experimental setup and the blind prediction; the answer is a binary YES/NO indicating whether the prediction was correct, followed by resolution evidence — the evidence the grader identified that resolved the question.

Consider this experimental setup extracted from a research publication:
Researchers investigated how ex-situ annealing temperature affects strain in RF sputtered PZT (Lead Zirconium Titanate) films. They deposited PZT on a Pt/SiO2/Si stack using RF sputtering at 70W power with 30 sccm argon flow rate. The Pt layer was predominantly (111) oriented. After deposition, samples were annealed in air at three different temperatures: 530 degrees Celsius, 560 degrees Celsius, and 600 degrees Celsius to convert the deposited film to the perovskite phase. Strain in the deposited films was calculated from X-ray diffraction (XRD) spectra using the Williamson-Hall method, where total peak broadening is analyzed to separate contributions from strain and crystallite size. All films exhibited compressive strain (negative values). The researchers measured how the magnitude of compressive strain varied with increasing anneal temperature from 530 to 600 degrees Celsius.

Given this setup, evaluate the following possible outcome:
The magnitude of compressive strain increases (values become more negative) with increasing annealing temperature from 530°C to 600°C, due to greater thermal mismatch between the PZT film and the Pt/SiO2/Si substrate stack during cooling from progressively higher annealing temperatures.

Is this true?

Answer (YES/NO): NO